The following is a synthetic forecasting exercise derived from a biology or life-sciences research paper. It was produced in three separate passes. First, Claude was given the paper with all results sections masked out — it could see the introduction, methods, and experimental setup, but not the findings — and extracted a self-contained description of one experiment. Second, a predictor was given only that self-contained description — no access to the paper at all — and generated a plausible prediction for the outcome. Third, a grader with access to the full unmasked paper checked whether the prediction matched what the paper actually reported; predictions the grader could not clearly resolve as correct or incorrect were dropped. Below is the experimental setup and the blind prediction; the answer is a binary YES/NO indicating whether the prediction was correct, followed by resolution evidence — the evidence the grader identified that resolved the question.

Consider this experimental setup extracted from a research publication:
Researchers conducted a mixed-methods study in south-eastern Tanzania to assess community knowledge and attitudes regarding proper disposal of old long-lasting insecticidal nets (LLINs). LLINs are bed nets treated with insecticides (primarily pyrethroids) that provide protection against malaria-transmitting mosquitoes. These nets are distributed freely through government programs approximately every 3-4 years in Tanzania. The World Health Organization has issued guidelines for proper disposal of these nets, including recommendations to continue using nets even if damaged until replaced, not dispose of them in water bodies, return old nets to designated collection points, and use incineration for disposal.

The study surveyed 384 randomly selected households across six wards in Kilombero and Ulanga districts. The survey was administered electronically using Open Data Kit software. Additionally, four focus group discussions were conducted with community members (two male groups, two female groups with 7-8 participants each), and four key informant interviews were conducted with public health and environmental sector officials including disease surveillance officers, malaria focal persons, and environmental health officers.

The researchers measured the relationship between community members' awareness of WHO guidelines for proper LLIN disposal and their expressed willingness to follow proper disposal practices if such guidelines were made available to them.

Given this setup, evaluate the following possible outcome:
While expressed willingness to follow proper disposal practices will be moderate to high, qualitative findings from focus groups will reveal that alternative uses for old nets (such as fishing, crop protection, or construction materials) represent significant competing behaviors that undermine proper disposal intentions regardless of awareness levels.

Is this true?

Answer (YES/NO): NO